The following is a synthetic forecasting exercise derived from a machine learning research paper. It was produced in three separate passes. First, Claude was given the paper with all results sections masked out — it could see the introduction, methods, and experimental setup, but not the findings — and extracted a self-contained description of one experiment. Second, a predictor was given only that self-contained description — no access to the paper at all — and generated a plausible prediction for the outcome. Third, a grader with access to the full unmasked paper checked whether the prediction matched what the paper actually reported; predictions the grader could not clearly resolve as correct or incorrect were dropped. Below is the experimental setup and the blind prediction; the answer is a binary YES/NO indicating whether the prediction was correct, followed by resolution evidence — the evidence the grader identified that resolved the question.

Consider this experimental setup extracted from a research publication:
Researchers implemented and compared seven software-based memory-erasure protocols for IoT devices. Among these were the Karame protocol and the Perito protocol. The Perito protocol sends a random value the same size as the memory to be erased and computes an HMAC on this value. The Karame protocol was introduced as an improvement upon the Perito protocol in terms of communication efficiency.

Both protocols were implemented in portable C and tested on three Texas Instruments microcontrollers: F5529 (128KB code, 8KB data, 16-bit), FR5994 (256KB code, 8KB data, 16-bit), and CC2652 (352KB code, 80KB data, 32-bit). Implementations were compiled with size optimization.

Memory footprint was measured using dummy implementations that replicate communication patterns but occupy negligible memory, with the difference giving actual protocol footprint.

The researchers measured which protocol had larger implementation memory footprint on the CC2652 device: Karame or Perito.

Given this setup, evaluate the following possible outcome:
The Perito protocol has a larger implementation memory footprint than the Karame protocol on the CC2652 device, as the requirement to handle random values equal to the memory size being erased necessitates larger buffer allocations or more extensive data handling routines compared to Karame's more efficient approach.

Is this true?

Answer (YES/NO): NO